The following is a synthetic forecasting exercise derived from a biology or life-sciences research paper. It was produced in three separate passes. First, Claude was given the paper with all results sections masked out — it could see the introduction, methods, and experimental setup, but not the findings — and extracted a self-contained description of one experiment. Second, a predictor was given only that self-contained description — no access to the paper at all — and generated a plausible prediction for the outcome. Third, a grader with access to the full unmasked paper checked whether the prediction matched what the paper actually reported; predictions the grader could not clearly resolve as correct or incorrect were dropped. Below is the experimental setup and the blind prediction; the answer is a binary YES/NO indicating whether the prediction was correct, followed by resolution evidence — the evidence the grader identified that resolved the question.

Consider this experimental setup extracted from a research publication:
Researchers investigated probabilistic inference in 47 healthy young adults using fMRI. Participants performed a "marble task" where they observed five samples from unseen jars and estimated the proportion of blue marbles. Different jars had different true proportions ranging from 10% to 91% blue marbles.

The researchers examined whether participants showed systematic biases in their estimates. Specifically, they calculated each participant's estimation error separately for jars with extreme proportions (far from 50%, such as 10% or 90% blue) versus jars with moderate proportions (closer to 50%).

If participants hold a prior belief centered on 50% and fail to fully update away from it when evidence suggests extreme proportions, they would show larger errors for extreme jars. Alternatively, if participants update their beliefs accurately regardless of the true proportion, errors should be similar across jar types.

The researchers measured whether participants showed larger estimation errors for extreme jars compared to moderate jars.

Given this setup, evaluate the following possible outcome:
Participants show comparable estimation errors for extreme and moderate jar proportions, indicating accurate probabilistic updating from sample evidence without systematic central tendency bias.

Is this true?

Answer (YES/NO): NO